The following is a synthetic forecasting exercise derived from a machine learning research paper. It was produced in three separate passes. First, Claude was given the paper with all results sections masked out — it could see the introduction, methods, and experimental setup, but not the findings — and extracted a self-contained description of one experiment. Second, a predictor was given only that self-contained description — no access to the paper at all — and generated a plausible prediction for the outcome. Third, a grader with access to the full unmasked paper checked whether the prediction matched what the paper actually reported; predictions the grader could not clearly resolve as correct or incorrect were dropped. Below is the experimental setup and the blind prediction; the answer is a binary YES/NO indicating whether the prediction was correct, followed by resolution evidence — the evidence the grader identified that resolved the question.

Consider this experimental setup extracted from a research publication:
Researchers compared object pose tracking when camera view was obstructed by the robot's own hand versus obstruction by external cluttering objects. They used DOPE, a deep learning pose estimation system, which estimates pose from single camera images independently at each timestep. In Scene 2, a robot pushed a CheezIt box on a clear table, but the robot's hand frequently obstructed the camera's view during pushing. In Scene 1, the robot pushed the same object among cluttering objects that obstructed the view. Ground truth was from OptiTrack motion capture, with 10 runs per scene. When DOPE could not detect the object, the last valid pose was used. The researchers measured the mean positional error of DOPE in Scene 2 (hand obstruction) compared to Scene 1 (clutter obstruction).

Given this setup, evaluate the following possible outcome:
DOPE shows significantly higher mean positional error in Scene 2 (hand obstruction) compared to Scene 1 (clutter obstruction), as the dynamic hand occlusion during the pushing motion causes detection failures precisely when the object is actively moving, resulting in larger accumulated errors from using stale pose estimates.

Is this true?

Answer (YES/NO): NO